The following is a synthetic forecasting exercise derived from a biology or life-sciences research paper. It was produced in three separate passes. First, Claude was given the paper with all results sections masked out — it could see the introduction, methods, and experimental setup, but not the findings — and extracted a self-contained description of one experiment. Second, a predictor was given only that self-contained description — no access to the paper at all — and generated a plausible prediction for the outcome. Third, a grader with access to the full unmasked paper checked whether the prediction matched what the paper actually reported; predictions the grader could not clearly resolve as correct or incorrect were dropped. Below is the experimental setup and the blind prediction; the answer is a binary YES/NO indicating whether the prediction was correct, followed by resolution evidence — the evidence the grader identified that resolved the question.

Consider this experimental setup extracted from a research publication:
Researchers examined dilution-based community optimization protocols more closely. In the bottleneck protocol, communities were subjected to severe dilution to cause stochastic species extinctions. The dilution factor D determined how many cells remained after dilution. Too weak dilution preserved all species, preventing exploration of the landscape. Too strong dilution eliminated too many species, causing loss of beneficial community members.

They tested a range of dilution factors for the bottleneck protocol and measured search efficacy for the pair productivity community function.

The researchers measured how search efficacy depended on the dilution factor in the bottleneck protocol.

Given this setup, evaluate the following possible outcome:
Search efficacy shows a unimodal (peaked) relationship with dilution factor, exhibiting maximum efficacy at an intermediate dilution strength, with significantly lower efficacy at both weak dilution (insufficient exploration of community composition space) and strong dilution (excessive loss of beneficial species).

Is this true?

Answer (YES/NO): YES